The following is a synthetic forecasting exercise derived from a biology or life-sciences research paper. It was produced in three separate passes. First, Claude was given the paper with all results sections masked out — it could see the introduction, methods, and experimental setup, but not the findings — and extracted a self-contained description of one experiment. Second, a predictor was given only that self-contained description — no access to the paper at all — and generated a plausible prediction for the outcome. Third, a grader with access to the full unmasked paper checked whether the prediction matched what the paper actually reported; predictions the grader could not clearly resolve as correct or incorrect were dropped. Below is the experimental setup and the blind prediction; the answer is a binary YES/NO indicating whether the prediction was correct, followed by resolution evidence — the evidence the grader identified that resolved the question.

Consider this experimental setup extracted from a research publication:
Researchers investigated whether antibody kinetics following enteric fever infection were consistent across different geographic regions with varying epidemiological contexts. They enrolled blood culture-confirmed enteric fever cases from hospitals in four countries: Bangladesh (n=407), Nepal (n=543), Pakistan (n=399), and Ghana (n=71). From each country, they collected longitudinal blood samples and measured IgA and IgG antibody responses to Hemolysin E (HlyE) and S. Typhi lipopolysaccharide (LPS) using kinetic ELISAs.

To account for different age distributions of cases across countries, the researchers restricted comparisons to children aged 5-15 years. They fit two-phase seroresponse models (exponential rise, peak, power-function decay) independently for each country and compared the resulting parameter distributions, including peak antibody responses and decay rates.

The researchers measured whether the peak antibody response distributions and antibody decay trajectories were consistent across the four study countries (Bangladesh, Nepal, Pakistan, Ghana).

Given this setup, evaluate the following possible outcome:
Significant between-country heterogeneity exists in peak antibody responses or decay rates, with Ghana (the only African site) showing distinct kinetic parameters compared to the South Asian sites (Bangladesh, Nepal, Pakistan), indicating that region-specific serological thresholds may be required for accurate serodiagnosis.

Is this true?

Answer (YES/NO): NO